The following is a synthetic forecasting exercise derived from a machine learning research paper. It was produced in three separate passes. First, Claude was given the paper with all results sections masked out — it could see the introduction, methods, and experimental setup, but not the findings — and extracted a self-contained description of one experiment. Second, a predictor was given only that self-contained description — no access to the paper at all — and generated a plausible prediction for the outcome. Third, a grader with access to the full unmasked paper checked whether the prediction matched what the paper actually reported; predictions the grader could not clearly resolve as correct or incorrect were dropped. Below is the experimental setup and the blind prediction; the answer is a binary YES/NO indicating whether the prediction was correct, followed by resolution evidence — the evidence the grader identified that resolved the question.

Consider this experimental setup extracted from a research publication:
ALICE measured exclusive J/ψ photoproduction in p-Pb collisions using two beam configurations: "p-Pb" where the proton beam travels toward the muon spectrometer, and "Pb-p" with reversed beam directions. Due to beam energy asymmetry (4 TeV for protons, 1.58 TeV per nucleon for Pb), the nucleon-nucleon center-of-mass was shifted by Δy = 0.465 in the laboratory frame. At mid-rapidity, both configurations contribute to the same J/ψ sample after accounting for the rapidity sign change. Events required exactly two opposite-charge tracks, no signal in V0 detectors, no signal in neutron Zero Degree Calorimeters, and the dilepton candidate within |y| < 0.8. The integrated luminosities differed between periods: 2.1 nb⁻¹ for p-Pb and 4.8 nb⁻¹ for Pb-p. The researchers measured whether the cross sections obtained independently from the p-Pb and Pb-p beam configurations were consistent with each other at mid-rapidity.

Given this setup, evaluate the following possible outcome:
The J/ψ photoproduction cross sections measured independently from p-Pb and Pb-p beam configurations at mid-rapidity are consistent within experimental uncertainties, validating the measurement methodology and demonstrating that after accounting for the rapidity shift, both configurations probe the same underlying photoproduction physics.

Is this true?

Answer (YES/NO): YES